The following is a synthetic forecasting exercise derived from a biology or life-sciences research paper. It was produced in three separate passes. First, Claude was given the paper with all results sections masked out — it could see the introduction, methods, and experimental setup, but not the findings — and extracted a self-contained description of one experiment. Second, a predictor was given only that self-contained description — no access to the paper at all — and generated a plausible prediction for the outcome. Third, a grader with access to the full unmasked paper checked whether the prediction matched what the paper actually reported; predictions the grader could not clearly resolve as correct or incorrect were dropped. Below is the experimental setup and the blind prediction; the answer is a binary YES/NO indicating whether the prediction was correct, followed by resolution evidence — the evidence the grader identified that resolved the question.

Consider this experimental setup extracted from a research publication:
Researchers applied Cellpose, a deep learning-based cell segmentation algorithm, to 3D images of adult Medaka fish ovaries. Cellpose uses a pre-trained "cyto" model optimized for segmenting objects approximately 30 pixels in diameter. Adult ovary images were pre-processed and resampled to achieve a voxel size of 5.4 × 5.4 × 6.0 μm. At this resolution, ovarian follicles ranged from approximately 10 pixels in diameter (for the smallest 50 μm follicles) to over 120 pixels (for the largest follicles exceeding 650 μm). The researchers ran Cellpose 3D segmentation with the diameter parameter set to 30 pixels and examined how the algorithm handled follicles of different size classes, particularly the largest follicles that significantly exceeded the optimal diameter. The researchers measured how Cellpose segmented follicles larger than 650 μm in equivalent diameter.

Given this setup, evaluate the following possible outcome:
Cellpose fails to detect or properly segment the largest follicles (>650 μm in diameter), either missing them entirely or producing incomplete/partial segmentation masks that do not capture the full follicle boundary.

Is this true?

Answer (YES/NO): NO